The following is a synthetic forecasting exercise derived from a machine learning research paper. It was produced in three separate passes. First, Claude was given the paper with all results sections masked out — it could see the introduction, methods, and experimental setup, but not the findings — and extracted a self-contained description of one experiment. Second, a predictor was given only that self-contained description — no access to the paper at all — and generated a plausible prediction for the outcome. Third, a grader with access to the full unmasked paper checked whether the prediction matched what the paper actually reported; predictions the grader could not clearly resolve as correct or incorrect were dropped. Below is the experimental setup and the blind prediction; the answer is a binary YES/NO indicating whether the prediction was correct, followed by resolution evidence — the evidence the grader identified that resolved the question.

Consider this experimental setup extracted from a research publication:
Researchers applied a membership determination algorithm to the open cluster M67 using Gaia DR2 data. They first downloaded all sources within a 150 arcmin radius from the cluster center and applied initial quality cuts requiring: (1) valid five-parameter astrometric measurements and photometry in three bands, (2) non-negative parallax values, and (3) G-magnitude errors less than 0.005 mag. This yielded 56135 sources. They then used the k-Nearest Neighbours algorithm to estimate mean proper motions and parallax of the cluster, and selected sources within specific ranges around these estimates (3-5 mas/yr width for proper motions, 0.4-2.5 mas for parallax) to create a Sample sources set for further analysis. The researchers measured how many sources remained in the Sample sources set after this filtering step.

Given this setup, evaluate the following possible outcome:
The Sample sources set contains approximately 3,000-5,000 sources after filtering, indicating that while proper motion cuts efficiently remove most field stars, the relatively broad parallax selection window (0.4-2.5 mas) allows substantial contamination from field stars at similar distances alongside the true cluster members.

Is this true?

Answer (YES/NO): NO